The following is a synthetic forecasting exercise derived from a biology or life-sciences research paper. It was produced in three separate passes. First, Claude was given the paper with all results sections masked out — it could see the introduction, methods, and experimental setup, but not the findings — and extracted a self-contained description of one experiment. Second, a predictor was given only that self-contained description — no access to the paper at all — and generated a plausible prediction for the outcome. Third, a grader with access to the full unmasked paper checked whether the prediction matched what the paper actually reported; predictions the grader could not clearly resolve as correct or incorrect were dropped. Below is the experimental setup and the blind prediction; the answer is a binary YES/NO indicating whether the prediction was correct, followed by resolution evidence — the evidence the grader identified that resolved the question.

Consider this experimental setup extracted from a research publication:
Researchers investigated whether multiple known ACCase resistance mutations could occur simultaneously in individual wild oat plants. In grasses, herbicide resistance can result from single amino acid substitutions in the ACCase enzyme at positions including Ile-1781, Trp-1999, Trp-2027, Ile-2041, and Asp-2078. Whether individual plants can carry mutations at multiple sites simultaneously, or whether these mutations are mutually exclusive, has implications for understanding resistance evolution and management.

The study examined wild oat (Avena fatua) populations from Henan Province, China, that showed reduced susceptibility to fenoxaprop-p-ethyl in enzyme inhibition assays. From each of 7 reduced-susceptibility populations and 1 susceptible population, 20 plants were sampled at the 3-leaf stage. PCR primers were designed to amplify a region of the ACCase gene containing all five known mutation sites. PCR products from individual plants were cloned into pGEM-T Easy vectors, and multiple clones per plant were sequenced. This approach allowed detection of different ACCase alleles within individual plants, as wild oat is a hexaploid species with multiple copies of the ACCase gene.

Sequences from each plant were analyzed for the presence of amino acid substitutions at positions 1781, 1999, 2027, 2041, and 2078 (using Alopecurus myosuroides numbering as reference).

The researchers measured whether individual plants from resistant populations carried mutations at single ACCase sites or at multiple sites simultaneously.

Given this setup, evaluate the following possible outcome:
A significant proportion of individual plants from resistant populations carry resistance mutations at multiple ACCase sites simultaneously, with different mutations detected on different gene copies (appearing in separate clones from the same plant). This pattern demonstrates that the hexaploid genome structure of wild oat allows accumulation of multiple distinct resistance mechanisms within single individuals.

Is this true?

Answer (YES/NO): NO